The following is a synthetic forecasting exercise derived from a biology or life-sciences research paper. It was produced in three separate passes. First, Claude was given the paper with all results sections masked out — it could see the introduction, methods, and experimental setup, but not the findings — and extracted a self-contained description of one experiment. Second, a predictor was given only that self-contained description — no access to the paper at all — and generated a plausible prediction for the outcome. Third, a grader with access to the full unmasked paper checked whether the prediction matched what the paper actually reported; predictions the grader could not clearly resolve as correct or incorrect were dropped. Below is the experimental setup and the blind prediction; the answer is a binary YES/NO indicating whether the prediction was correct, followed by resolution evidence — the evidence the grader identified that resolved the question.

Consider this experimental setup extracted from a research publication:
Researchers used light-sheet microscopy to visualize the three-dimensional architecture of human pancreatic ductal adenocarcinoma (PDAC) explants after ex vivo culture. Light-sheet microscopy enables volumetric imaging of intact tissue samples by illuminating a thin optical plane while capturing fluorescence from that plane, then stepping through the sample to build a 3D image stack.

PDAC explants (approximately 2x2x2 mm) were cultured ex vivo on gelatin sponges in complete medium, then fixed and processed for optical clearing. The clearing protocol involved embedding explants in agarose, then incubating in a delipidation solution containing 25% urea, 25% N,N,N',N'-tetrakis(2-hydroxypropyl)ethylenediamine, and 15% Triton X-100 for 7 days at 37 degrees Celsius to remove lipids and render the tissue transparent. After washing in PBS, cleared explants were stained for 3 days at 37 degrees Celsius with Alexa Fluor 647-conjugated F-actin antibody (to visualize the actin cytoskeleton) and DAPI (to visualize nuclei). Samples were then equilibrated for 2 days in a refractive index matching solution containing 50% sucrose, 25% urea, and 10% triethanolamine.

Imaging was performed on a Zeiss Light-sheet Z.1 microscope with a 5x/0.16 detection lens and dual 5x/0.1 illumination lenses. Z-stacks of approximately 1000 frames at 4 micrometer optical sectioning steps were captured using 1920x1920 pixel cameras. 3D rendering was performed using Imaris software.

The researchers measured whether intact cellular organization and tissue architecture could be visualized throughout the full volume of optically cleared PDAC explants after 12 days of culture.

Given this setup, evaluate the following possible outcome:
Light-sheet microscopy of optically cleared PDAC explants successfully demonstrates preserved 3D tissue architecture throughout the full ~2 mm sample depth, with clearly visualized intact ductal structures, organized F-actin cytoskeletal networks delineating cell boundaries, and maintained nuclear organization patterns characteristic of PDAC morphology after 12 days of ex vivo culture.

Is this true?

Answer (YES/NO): NO